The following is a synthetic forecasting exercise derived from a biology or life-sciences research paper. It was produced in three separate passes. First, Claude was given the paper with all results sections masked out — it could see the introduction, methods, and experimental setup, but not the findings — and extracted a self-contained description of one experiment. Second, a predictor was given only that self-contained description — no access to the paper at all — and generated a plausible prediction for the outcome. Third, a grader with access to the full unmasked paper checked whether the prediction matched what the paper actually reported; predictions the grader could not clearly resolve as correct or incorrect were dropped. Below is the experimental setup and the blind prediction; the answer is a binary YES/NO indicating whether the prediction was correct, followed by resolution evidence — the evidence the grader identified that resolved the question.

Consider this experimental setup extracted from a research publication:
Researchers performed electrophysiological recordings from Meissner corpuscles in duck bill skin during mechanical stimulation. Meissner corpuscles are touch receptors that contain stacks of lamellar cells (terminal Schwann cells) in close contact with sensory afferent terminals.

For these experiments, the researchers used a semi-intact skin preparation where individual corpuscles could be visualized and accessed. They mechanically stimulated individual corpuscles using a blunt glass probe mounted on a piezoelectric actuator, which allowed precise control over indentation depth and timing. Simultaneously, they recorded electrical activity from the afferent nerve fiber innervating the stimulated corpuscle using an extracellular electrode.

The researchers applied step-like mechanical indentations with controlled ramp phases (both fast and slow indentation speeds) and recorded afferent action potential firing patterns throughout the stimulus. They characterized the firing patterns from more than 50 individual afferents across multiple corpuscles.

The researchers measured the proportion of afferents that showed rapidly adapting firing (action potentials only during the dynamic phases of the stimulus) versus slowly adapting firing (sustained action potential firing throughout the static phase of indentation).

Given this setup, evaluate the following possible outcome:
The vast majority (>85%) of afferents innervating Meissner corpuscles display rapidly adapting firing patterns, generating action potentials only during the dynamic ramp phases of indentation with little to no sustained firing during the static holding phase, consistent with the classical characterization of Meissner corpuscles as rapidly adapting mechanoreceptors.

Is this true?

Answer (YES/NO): YES